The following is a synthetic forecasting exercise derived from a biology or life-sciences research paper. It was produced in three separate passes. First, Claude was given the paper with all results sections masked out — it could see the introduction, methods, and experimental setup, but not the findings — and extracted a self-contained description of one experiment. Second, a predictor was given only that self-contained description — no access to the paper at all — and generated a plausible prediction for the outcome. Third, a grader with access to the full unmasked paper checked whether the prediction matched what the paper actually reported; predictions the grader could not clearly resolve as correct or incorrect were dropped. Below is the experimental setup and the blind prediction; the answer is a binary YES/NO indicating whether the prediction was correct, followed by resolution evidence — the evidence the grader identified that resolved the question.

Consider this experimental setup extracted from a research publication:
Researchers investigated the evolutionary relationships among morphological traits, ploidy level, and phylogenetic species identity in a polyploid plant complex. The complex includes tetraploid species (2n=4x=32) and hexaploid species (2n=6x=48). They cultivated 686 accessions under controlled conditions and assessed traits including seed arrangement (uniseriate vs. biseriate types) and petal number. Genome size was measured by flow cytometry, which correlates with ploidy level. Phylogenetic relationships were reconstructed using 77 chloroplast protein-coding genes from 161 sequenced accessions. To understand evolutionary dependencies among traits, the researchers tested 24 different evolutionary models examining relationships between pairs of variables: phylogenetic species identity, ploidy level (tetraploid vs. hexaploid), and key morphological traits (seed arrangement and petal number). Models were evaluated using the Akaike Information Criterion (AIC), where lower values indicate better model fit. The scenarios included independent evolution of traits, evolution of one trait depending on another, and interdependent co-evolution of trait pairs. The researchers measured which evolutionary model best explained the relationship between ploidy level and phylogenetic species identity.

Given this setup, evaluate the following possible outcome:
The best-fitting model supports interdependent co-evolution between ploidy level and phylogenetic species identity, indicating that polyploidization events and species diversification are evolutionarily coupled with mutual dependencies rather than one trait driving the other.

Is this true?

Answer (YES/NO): YES